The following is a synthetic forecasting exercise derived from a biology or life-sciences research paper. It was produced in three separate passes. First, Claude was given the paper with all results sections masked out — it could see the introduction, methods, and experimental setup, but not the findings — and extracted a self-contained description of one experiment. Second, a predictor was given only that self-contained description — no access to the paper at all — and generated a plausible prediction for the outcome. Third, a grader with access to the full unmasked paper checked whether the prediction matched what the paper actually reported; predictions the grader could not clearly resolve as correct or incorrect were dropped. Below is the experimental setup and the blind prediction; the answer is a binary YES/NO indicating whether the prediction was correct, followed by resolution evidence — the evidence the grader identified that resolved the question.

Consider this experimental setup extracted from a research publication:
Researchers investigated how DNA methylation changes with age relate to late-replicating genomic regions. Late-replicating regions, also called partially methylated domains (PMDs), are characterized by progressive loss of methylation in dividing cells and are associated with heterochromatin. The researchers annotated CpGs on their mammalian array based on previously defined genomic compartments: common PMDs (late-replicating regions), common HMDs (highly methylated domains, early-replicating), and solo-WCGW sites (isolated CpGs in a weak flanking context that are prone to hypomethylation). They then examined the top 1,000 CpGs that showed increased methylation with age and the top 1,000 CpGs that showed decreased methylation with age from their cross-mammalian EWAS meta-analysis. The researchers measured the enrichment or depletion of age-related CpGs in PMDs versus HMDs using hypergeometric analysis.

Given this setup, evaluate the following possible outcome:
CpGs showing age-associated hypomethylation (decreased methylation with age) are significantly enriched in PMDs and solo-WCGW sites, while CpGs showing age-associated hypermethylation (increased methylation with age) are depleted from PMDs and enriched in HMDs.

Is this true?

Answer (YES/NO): NO